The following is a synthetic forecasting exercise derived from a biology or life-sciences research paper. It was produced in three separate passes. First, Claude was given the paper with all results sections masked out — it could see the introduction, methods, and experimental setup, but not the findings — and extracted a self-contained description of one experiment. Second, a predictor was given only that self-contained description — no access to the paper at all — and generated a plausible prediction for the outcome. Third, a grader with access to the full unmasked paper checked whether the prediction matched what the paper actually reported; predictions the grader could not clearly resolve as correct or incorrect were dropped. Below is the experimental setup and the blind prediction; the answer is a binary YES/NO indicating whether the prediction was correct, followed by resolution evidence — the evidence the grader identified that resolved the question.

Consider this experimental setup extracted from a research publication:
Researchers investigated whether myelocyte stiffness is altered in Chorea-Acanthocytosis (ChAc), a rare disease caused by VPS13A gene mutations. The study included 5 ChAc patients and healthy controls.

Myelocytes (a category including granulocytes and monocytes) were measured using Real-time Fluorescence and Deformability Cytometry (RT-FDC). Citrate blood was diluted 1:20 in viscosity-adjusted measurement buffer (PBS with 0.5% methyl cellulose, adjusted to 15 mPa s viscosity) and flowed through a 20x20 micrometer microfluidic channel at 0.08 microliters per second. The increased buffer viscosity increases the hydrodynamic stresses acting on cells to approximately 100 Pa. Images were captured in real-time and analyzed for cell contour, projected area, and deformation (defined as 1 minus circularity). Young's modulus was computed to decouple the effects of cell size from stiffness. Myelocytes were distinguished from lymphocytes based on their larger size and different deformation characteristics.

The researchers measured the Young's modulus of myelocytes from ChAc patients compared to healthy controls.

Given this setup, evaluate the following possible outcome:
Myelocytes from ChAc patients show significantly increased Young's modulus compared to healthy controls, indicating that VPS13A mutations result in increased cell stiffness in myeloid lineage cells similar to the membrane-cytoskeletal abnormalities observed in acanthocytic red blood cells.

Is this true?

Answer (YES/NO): YES